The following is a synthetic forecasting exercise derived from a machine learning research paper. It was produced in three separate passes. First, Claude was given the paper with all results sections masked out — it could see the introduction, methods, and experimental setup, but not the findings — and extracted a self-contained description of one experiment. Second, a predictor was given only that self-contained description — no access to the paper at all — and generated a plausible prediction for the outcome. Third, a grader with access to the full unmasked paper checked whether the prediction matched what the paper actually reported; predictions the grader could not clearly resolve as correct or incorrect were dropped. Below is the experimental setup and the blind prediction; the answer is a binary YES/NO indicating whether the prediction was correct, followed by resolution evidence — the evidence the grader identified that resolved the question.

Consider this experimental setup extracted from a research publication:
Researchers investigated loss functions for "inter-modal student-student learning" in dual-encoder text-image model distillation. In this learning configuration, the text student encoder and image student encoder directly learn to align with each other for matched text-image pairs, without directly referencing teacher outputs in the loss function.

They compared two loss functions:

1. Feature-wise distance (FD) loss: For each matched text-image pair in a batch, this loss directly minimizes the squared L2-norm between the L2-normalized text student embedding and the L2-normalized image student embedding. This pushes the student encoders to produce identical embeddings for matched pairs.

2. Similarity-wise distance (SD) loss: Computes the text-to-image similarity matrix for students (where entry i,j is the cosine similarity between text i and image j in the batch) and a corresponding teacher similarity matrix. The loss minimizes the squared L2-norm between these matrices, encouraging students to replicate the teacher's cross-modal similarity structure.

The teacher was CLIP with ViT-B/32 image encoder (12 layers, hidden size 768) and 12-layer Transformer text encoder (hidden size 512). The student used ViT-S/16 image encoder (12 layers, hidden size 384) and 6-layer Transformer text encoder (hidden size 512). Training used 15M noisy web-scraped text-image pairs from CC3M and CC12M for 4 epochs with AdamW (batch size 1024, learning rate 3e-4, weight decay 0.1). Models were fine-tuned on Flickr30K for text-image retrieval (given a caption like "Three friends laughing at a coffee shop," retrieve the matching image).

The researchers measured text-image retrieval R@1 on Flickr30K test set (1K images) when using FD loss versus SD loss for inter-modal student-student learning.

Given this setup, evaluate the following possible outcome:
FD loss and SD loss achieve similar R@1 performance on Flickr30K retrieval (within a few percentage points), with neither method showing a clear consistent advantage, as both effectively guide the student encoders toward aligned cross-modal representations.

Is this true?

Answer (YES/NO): NO